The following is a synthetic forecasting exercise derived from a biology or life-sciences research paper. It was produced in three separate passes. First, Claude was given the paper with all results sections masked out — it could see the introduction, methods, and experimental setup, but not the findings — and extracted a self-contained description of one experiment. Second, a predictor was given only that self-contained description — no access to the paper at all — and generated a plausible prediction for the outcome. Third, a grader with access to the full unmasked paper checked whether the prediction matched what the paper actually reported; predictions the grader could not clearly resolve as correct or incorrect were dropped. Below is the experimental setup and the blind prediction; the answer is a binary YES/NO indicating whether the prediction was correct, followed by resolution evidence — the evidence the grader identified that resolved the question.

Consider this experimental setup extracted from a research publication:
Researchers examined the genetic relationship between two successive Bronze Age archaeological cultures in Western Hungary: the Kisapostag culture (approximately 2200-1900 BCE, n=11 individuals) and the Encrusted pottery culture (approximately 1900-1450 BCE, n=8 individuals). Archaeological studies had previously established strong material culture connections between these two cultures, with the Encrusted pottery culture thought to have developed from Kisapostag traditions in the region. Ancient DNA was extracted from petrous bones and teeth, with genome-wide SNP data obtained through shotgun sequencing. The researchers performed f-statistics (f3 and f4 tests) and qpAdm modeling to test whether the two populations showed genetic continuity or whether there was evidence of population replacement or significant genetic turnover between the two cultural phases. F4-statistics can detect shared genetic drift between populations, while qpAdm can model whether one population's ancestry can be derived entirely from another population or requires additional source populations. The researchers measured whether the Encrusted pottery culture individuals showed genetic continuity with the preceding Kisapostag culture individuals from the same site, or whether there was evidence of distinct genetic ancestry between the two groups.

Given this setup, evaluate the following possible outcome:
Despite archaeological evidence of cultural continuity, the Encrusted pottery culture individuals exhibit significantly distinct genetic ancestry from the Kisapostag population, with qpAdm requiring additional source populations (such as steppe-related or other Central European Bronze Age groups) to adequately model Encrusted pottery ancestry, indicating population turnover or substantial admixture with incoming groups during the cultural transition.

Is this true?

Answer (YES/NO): NO